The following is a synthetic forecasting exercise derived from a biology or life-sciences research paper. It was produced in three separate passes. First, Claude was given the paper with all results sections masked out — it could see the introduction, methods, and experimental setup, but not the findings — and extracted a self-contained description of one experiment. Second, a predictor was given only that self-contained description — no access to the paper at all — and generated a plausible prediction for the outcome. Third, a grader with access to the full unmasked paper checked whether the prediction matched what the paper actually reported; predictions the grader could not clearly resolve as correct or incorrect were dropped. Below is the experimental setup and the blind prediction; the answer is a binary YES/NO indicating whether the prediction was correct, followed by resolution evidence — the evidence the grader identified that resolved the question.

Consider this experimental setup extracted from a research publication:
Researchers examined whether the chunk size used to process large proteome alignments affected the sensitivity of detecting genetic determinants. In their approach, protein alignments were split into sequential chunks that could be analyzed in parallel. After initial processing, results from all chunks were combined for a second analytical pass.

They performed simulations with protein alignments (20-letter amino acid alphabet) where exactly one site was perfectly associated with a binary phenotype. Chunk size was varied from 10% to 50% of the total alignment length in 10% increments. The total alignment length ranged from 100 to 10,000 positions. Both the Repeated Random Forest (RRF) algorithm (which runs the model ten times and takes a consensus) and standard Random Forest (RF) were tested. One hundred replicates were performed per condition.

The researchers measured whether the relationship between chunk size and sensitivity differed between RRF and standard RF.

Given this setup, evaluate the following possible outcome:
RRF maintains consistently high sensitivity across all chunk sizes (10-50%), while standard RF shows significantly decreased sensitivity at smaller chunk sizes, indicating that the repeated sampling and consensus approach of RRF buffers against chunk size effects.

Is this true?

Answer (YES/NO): NO